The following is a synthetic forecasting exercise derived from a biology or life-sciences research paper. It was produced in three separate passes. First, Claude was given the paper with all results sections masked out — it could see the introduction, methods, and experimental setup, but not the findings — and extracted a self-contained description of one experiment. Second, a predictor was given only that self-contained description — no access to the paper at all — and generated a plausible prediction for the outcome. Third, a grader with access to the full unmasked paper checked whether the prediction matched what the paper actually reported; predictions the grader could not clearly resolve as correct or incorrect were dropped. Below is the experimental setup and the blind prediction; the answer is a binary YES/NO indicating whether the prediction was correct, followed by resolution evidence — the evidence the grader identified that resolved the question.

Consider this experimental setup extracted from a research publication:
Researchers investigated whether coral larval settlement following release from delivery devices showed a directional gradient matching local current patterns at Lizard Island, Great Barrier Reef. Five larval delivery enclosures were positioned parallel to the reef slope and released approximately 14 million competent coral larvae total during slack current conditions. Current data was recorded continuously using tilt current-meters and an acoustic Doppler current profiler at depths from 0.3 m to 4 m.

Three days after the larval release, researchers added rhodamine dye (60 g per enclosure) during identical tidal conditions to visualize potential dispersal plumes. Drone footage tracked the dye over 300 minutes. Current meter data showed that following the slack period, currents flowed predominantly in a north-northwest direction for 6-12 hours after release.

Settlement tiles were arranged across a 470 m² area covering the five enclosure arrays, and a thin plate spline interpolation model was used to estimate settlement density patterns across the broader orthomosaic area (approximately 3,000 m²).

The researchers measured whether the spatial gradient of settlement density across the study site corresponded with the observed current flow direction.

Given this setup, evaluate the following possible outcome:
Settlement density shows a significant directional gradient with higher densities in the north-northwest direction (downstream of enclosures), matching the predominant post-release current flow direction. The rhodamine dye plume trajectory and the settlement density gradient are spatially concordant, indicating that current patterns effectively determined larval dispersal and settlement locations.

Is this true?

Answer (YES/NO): YES